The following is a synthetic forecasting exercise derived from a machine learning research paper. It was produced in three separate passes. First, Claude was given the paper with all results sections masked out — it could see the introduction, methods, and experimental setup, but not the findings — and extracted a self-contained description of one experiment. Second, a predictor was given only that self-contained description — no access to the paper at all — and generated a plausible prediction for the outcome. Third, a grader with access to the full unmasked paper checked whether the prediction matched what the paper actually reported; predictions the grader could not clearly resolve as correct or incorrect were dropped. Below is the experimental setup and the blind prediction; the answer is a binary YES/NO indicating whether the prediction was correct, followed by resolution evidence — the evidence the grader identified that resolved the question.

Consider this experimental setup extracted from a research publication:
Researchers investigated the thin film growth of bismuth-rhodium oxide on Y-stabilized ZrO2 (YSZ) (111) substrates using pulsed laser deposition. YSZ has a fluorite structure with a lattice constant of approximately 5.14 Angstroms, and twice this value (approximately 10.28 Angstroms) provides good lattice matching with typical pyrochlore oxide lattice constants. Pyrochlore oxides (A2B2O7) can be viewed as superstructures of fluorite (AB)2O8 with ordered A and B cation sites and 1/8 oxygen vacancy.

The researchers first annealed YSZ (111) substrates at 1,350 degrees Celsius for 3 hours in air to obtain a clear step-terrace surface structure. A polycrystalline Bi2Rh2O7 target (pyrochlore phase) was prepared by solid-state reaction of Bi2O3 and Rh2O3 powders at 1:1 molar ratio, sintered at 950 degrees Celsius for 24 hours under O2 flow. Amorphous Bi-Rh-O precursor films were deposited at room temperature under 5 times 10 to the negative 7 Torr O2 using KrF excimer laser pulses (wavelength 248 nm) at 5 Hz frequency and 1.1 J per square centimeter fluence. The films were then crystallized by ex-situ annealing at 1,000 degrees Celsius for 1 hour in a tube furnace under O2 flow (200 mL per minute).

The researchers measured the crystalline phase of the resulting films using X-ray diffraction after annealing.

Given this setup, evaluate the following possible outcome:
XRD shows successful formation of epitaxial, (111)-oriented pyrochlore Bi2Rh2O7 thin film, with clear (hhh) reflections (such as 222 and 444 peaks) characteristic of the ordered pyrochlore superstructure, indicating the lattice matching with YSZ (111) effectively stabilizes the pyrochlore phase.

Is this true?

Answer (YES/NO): NO